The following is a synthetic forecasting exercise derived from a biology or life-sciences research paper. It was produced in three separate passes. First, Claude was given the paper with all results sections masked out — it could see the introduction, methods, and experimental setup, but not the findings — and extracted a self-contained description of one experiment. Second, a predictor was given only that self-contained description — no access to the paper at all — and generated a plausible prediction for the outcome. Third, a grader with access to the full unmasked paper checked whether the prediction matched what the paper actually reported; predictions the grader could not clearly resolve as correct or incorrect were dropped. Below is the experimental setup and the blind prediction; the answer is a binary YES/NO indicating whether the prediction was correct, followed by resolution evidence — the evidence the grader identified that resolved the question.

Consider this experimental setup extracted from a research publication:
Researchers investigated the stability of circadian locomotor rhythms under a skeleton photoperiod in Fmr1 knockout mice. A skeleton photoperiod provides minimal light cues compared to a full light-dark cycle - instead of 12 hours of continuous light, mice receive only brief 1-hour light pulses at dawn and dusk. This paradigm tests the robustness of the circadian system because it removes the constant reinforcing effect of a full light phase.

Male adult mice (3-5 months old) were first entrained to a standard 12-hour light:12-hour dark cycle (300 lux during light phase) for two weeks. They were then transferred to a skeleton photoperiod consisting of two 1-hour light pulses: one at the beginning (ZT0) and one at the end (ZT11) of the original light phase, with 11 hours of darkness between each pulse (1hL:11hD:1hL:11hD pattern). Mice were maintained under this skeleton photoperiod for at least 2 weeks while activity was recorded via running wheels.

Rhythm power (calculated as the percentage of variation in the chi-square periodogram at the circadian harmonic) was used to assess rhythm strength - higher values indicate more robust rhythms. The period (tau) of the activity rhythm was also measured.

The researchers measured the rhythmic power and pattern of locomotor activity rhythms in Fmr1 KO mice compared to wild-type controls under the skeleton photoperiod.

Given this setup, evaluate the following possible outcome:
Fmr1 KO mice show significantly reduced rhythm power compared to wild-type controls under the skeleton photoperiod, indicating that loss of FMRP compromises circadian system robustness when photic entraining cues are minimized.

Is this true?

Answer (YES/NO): YES